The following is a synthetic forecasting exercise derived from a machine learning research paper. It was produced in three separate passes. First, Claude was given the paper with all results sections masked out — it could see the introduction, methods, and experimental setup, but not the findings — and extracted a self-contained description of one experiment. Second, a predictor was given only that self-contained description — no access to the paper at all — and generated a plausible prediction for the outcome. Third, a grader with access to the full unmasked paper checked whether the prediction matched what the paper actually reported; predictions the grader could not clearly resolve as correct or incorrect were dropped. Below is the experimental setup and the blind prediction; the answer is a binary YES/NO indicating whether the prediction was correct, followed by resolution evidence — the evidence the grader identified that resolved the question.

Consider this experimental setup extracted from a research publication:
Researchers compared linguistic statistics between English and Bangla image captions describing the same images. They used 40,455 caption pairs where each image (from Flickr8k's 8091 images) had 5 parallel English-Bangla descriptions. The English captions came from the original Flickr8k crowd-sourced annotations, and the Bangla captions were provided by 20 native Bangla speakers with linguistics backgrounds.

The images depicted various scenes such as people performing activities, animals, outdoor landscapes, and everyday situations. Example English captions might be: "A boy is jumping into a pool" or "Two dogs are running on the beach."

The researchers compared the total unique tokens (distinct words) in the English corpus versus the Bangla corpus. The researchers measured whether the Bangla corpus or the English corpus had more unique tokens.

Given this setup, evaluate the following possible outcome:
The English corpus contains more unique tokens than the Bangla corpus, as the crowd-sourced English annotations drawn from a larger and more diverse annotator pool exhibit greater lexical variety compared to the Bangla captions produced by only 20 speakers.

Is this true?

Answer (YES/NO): NO